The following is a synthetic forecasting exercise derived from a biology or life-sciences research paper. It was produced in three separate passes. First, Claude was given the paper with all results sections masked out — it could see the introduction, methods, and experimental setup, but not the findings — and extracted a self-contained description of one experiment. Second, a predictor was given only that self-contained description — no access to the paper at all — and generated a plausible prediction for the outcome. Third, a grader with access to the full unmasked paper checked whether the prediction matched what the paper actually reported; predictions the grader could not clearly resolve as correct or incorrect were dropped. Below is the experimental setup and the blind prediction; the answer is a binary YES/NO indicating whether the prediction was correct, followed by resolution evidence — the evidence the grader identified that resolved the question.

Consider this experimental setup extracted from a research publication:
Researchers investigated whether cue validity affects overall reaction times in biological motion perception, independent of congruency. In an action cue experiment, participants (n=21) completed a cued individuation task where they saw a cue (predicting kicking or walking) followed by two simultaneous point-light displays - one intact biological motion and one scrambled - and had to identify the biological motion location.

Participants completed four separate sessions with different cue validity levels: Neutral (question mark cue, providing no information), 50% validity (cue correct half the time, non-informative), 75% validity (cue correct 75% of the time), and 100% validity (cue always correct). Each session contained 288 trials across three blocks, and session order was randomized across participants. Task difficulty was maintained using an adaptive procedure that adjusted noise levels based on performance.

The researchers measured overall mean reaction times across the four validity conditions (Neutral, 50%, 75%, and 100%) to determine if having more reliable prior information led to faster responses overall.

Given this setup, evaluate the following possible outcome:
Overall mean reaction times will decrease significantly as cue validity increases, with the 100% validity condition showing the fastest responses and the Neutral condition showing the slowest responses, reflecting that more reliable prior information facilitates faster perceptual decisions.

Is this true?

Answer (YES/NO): NO